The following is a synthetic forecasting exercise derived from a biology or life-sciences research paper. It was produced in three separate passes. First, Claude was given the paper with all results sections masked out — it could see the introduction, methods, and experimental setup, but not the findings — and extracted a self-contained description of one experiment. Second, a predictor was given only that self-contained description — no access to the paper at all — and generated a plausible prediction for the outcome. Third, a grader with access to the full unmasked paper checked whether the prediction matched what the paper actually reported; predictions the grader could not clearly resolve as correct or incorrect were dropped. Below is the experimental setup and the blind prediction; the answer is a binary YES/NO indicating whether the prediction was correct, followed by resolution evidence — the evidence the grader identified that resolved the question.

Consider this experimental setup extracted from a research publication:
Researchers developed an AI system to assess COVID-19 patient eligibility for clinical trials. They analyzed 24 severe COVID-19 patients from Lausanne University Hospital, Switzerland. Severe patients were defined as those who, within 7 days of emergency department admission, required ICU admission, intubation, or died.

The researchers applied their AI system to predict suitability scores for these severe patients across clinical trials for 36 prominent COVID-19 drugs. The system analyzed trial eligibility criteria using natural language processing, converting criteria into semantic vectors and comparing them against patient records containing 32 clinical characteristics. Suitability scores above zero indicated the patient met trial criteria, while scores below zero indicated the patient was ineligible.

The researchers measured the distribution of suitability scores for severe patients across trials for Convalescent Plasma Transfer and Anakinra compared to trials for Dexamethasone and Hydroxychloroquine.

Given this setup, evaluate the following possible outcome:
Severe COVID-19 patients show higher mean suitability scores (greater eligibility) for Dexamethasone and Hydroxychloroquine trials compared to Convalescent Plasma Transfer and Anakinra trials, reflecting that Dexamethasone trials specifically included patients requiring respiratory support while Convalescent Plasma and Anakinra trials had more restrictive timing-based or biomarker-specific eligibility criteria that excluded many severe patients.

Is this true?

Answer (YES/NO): NO